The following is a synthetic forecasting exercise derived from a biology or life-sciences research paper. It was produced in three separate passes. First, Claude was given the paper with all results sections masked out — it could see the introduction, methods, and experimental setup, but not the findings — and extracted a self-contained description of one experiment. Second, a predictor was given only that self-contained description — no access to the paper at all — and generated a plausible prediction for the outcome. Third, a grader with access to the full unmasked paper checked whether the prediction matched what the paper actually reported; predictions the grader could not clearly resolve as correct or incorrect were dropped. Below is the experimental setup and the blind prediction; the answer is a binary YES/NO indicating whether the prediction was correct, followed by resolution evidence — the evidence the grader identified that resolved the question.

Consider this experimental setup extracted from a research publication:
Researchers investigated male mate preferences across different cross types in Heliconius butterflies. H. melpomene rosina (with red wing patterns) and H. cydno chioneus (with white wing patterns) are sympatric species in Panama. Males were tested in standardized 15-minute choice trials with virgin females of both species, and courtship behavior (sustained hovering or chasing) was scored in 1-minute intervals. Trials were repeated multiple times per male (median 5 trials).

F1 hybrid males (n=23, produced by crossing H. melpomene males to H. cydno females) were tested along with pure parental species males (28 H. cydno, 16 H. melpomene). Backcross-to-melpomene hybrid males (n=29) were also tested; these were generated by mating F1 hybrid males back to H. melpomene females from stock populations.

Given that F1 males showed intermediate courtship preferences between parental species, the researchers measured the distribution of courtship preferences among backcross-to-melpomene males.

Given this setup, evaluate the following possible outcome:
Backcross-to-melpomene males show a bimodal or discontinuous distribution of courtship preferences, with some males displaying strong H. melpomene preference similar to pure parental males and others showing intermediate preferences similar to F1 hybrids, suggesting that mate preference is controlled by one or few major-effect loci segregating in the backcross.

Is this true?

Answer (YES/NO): NO